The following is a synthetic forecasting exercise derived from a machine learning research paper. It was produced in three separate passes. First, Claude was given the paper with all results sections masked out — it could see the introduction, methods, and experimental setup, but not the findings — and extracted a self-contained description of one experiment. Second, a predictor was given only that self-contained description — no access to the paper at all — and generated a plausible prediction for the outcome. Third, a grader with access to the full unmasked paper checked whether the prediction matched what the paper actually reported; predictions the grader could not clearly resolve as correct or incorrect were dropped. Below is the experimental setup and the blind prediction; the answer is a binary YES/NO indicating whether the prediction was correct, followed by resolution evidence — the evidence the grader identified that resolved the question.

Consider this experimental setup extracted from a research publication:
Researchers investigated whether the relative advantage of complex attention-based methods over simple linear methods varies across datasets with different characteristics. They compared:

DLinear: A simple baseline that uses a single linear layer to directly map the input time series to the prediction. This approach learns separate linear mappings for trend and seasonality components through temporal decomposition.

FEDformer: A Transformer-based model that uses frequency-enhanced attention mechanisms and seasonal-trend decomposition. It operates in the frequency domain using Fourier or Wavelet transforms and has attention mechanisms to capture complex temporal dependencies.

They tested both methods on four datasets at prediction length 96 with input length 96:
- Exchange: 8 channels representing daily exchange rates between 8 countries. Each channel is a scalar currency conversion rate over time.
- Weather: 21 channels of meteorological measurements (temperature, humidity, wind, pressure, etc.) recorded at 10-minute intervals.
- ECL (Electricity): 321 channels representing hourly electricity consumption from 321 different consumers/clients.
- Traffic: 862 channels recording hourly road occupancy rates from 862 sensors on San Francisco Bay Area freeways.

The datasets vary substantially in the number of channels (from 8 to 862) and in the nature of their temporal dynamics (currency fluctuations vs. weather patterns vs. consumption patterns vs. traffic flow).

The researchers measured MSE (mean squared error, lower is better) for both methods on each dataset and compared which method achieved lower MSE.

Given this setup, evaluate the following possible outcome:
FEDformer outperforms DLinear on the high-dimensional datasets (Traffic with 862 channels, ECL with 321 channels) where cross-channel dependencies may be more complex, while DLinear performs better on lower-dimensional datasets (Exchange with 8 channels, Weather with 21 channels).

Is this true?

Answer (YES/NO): YES